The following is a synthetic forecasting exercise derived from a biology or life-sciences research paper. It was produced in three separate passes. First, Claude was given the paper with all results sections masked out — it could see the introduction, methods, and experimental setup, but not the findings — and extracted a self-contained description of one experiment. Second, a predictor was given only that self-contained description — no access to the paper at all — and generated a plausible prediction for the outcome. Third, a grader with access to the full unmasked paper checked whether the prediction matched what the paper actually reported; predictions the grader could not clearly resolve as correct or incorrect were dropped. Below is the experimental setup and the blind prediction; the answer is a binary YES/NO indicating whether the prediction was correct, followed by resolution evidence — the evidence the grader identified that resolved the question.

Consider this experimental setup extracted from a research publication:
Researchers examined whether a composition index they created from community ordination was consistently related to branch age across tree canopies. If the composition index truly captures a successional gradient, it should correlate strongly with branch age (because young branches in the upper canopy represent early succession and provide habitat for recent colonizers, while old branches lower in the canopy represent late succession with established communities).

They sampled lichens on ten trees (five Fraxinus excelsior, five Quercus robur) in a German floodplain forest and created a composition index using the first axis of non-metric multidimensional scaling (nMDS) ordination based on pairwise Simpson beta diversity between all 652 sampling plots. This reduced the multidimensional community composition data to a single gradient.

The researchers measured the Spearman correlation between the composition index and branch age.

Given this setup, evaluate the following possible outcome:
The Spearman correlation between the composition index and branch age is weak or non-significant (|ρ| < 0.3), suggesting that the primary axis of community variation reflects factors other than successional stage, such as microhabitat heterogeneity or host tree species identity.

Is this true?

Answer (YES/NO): NO